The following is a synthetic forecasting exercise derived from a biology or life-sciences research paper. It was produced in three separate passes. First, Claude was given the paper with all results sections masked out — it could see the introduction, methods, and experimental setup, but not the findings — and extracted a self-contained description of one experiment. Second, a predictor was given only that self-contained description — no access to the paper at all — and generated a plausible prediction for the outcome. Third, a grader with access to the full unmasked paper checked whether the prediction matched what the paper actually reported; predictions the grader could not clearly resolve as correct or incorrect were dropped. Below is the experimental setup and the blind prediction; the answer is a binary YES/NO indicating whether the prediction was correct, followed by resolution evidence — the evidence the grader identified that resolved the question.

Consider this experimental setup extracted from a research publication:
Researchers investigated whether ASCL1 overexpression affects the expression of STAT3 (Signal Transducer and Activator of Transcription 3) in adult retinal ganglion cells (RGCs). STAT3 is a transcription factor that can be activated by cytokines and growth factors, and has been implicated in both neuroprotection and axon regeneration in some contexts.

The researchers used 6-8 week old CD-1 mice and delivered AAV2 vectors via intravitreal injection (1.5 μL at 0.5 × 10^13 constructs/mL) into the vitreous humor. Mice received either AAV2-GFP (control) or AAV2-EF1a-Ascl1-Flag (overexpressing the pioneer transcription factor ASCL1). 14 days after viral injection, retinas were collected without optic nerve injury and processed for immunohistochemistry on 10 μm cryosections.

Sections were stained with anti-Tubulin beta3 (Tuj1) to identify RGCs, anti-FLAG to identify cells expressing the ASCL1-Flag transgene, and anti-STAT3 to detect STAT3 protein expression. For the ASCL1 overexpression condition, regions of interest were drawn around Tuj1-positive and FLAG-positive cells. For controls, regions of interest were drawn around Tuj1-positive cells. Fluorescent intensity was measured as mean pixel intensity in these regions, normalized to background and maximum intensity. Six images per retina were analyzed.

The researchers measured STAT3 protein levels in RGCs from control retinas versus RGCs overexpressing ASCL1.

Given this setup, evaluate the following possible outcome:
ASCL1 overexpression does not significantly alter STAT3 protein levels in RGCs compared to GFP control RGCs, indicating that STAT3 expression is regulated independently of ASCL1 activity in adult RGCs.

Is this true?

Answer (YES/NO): YES